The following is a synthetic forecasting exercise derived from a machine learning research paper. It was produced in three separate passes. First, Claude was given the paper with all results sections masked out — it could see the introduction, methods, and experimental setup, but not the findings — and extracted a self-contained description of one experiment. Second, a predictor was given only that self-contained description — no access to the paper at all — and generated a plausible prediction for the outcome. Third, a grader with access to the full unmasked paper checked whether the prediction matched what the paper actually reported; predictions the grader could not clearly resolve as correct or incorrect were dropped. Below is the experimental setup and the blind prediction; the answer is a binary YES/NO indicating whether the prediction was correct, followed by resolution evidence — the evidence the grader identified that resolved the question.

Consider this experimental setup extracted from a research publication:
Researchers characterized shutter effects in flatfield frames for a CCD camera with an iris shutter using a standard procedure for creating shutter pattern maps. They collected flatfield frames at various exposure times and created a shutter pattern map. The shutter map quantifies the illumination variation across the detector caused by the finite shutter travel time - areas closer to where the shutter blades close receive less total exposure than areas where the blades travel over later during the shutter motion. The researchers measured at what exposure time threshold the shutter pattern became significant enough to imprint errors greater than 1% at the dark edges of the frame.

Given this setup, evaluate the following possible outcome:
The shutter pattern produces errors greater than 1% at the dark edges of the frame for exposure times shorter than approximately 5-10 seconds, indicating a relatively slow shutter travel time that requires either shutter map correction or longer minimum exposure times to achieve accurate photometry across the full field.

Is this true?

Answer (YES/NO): NO